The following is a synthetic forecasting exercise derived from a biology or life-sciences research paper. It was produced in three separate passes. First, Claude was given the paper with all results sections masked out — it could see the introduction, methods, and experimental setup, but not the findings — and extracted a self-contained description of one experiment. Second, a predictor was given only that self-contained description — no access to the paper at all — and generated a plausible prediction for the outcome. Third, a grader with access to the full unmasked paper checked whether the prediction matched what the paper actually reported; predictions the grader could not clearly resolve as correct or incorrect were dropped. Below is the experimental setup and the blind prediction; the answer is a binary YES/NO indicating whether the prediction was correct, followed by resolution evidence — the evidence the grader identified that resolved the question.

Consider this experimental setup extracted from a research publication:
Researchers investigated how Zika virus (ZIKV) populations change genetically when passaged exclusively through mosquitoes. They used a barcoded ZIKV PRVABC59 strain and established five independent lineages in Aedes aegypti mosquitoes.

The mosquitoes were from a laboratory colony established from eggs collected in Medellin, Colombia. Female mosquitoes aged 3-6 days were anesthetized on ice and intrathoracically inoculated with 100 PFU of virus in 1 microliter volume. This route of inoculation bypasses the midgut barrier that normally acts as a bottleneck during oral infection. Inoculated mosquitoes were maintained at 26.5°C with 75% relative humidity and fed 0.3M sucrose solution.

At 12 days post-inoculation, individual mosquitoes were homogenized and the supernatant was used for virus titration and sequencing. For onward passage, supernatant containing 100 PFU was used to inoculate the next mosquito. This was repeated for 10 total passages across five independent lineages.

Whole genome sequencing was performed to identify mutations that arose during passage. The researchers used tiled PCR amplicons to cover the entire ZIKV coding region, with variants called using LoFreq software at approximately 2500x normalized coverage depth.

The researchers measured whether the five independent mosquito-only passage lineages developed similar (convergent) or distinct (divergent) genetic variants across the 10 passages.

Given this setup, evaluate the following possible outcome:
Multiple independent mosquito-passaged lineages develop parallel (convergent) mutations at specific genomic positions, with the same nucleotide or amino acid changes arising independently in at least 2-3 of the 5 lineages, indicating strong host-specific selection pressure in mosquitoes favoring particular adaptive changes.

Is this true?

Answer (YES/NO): NO